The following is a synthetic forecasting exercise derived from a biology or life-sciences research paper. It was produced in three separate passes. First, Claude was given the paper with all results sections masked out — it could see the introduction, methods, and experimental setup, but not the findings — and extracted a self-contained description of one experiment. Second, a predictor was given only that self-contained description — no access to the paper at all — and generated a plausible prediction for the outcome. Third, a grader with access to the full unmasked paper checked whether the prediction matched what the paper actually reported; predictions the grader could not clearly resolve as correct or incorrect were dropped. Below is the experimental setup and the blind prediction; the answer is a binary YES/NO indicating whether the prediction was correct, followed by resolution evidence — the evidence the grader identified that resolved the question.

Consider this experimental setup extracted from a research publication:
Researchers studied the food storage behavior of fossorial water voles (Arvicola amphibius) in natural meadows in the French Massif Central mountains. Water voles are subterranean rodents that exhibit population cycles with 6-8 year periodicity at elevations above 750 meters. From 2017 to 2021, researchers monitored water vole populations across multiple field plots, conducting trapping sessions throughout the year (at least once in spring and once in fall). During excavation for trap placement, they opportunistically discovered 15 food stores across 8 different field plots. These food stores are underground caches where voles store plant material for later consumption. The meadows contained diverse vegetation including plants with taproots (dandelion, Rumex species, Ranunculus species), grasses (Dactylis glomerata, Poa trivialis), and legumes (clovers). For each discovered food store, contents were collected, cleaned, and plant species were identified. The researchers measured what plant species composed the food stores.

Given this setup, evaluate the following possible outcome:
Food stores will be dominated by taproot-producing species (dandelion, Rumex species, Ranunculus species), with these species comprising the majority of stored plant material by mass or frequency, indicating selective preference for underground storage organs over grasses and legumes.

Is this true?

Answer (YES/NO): NO